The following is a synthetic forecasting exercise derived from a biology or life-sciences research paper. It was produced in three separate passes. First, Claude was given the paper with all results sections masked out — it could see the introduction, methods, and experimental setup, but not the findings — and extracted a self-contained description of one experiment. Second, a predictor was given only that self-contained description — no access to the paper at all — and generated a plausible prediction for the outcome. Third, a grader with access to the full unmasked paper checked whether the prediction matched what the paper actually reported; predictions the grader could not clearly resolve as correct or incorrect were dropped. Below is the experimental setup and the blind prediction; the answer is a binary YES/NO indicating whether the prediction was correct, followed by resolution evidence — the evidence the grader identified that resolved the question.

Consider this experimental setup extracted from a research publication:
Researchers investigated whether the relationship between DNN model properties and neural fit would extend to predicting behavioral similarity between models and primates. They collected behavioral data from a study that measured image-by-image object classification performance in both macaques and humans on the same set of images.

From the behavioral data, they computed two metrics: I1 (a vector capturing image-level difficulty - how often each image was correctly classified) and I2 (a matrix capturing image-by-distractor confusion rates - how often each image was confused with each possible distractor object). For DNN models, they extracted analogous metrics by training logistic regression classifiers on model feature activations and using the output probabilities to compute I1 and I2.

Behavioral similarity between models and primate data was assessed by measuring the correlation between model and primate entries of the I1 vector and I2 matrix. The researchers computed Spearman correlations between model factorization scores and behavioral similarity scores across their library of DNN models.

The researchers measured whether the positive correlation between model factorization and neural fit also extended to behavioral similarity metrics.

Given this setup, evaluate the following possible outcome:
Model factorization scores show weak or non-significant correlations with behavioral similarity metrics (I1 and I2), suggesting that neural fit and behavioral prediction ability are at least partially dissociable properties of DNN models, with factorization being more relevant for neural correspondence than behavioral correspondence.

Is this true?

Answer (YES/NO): NO